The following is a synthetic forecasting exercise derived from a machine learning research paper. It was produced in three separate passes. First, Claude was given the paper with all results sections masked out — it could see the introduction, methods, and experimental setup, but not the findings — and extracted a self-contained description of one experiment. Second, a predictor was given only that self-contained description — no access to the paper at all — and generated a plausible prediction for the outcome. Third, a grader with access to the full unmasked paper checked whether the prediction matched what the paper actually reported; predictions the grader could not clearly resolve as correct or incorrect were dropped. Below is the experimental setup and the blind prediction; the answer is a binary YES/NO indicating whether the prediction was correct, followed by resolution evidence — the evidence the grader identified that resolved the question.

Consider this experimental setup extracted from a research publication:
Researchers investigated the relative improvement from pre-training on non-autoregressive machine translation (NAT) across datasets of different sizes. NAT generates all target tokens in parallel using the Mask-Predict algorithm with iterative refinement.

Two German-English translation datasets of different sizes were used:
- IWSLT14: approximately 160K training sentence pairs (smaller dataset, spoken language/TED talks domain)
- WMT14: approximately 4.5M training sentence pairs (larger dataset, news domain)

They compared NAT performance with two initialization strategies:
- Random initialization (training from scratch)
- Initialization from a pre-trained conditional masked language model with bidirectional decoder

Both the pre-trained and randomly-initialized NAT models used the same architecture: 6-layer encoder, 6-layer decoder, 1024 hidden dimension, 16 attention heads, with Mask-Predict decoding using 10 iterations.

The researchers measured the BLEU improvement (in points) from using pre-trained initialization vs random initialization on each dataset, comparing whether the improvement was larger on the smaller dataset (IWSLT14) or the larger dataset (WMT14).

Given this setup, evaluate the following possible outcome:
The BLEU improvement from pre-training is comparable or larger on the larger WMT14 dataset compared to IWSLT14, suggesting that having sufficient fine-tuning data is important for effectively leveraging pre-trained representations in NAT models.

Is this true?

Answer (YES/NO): NO